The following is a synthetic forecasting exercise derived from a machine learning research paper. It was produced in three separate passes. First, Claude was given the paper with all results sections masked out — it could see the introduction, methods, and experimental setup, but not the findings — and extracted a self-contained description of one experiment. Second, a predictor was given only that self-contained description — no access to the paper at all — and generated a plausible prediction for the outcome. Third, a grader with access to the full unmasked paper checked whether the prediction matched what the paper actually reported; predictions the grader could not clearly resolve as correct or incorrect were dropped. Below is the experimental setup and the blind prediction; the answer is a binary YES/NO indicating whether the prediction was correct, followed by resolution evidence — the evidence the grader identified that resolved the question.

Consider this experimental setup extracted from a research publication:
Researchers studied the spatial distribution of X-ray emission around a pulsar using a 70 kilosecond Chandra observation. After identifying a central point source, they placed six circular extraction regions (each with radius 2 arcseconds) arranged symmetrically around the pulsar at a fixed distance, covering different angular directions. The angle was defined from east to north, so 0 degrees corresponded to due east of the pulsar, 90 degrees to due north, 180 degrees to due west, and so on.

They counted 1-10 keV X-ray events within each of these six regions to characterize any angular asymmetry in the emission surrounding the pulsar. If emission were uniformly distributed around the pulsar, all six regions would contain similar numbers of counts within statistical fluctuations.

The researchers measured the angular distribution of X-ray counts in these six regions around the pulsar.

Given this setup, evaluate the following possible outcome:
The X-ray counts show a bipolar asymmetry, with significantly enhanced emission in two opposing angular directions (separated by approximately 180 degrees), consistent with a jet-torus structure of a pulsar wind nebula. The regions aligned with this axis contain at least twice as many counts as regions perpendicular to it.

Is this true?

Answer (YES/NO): YES